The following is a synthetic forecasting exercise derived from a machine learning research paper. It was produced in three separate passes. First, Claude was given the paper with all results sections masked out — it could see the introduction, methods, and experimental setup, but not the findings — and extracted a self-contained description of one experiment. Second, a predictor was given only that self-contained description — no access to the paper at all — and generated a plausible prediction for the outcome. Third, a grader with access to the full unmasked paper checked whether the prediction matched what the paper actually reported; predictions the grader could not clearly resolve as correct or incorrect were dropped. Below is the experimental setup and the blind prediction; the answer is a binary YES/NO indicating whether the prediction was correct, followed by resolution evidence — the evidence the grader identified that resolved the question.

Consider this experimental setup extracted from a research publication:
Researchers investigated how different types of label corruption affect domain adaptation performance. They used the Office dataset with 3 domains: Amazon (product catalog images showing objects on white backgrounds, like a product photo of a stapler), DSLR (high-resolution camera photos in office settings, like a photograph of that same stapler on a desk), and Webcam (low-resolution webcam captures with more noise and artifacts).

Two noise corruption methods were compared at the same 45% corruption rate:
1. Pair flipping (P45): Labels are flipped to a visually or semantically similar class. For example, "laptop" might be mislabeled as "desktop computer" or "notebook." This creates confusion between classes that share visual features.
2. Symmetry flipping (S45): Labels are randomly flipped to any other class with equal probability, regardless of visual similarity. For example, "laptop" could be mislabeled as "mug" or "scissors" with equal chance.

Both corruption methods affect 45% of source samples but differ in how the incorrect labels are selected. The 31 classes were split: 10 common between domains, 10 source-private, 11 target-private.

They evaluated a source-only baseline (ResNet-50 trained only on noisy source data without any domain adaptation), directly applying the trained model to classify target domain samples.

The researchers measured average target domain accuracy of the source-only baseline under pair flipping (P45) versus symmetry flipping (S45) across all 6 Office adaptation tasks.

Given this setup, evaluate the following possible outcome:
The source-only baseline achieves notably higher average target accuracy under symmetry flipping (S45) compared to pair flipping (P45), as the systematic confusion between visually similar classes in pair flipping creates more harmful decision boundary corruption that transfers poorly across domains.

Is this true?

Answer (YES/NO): YES